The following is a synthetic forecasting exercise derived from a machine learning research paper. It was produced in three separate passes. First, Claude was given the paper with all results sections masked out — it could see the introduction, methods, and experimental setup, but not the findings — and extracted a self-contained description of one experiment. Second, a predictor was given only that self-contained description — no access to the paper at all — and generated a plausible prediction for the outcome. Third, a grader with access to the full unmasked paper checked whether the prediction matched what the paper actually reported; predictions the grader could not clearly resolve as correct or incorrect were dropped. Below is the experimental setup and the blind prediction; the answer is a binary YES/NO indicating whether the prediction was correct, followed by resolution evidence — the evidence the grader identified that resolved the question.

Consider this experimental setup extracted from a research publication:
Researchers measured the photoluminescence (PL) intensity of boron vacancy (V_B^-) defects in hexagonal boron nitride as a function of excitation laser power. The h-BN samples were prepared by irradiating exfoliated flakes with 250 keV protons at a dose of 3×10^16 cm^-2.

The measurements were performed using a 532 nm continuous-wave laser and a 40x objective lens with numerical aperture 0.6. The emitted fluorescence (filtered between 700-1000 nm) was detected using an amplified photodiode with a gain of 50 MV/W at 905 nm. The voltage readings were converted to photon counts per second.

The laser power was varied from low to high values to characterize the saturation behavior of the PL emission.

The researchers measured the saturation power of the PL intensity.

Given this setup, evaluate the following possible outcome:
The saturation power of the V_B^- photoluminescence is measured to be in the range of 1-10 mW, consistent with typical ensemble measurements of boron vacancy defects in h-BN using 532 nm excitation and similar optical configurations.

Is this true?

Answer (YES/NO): NO